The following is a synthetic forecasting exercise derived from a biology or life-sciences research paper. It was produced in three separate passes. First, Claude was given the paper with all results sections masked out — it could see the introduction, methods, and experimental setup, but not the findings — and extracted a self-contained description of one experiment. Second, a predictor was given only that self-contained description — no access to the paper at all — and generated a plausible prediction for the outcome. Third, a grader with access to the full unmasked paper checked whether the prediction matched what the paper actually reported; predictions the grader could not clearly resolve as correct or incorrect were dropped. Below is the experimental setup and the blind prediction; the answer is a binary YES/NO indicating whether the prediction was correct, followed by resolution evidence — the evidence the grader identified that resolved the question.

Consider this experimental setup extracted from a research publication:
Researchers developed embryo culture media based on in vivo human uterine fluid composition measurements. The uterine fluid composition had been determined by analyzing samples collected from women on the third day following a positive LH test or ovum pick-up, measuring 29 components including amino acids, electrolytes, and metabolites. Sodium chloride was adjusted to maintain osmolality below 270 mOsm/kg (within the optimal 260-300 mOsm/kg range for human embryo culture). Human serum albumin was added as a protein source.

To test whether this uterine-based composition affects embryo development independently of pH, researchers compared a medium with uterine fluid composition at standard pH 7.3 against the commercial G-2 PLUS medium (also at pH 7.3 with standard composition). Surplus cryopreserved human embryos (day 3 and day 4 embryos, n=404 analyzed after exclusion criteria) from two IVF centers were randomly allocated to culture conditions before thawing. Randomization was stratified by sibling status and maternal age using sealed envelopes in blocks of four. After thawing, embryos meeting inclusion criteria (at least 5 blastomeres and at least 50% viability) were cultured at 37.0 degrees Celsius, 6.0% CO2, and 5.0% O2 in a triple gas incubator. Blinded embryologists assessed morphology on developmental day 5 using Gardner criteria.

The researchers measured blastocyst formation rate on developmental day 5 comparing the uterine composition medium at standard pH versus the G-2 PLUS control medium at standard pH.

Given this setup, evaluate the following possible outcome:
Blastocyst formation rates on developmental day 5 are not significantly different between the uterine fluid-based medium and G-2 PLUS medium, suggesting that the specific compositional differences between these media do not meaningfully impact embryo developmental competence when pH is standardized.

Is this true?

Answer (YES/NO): YES